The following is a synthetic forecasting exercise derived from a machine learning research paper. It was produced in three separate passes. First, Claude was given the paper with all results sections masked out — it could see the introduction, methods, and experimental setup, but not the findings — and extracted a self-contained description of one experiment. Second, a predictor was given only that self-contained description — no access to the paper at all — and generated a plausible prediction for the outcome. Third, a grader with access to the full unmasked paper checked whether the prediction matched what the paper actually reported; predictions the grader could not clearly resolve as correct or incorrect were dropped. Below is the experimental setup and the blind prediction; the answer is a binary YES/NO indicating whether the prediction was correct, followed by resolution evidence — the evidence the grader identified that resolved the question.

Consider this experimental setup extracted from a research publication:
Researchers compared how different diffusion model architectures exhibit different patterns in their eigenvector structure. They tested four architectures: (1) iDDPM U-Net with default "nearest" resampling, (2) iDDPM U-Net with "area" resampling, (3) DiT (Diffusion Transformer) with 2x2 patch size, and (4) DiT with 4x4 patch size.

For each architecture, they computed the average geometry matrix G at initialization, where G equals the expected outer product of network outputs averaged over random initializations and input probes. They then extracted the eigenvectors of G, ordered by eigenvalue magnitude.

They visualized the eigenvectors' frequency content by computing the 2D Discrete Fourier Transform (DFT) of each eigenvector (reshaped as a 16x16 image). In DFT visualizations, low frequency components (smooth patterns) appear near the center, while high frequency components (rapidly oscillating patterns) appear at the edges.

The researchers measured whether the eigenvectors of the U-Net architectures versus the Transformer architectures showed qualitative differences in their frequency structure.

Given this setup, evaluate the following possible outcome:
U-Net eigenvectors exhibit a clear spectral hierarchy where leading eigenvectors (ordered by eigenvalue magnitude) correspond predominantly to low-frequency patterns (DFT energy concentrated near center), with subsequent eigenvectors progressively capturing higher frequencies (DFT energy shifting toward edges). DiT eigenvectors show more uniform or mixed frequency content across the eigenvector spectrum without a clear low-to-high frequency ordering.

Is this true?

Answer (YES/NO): YES